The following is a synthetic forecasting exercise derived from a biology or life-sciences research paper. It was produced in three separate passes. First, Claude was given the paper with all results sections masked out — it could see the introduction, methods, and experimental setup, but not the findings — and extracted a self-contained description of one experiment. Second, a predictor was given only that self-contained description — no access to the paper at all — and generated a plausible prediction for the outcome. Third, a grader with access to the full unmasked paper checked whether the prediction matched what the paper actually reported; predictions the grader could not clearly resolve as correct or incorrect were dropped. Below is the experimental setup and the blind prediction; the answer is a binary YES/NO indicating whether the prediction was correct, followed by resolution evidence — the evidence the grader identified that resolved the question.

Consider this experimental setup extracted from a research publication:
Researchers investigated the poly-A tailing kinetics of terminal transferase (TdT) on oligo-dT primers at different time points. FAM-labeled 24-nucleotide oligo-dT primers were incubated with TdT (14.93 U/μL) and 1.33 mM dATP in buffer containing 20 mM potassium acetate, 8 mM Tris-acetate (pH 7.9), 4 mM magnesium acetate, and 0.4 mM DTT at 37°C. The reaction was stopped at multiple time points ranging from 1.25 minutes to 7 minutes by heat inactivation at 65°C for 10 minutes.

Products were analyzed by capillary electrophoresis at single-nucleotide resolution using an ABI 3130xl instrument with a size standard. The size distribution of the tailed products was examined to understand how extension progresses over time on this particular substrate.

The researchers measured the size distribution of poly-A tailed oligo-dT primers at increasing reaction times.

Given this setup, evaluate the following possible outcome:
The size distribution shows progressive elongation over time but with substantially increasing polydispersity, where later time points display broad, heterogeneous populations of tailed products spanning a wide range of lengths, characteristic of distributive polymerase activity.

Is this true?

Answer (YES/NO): NO